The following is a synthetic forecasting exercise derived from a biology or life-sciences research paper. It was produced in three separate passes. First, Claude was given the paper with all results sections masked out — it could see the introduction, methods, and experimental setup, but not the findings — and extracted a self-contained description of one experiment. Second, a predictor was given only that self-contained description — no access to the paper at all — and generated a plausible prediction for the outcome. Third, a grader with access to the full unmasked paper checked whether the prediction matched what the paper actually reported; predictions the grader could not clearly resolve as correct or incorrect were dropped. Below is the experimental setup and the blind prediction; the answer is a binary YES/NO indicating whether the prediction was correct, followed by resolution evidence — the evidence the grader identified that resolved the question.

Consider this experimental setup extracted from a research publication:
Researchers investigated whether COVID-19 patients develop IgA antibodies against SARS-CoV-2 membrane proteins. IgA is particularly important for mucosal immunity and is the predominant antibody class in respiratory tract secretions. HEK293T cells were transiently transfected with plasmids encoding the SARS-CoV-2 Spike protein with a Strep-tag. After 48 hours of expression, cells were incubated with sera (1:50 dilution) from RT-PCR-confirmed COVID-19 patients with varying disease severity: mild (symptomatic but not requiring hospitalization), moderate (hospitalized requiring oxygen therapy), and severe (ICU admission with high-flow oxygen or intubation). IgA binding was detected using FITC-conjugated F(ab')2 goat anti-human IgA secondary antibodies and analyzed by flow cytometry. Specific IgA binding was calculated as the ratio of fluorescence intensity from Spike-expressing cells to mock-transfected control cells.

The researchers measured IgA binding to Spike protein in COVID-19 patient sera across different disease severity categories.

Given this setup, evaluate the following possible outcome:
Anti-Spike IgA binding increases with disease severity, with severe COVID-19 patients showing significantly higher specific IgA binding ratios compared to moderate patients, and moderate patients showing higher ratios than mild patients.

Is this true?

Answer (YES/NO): NO